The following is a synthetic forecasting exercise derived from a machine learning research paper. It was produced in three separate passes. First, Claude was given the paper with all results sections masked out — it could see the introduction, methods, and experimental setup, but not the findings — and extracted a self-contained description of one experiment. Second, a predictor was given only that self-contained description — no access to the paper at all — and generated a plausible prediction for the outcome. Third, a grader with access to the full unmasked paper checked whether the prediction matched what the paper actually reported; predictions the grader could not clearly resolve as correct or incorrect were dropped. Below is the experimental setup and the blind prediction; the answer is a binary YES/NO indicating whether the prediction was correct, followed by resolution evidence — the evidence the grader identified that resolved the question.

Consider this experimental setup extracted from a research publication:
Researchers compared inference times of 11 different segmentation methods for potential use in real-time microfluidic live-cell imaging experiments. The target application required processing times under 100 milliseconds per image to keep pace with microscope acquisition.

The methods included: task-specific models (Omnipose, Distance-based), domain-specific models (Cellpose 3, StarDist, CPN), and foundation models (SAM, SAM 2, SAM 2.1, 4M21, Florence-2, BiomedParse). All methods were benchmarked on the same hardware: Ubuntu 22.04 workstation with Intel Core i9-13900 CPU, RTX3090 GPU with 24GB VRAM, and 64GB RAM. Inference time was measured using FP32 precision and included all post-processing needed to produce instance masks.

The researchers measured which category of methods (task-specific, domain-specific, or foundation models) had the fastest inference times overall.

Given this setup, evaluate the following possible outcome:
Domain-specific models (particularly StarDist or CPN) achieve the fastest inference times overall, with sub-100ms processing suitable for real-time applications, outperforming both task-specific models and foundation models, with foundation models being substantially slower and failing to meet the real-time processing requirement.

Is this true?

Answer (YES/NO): NO